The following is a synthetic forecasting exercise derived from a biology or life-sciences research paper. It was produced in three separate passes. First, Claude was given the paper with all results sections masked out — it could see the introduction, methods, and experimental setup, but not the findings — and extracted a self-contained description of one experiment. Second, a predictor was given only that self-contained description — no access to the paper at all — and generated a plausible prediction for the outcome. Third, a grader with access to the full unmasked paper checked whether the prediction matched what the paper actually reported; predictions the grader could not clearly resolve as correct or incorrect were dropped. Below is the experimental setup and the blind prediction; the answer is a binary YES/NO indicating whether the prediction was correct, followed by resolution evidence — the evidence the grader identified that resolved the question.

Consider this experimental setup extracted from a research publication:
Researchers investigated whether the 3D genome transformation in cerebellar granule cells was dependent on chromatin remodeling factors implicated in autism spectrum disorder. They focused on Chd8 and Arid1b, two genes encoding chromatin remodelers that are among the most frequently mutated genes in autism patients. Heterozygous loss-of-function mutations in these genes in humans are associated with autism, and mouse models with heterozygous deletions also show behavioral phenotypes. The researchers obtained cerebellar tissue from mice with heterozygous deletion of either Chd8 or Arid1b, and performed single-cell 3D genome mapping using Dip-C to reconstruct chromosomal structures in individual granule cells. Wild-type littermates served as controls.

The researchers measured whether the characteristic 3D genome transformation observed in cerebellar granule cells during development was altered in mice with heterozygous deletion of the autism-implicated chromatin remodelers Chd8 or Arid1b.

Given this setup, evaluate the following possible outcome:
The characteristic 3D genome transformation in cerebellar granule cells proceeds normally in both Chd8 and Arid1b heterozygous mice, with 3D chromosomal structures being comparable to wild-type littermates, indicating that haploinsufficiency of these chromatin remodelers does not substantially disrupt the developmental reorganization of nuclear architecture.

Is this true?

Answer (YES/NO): YES